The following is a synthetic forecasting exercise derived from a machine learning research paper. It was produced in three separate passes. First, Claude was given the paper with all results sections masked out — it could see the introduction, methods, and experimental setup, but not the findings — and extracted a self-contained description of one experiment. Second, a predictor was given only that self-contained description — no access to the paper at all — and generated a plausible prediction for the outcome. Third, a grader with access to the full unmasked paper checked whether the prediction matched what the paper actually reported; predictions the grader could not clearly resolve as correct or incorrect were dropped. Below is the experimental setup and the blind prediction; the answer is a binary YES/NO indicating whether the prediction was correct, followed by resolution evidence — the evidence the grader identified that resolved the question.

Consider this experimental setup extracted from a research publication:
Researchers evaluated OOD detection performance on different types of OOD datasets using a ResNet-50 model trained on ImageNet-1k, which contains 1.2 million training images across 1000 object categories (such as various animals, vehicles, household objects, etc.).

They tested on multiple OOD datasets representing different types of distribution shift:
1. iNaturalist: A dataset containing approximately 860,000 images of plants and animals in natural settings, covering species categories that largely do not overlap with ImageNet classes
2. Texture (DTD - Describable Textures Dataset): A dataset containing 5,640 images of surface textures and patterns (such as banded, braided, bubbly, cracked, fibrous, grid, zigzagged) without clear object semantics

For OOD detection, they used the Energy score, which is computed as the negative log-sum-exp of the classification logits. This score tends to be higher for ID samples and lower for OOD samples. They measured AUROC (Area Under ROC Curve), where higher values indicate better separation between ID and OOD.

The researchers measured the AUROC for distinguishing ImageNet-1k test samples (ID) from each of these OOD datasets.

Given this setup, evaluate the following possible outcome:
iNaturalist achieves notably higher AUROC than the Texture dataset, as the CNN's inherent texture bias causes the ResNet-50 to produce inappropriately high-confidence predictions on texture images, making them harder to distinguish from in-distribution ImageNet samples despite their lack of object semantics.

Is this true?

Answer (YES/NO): YES